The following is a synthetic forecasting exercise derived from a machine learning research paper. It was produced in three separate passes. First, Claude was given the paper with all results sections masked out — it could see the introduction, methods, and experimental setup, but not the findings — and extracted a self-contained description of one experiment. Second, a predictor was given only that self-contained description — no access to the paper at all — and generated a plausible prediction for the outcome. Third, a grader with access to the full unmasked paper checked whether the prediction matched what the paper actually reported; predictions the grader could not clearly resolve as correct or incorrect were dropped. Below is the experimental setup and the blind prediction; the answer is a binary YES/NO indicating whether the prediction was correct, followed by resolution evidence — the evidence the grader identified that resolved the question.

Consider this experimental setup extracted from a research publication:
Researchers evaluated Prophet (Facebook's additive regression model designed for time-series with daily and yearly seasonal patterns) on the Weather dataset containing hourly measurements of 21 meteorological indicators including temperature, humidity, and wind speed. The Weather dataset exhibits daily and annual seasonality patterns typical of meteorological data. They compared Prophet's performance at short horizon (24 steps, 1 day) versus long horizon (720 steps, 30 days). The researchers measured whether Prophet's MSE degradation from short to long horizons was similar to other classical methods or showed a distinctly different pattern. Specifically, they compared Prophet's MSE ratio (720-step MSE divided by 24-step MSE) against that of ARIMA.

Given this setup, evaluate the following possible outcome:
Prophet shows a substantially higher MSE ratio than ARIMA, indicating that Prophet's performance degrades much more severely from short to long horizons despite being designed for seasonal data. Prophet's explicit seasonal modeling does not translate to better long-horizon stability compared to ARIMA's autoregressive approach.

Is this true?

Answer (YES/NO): YES